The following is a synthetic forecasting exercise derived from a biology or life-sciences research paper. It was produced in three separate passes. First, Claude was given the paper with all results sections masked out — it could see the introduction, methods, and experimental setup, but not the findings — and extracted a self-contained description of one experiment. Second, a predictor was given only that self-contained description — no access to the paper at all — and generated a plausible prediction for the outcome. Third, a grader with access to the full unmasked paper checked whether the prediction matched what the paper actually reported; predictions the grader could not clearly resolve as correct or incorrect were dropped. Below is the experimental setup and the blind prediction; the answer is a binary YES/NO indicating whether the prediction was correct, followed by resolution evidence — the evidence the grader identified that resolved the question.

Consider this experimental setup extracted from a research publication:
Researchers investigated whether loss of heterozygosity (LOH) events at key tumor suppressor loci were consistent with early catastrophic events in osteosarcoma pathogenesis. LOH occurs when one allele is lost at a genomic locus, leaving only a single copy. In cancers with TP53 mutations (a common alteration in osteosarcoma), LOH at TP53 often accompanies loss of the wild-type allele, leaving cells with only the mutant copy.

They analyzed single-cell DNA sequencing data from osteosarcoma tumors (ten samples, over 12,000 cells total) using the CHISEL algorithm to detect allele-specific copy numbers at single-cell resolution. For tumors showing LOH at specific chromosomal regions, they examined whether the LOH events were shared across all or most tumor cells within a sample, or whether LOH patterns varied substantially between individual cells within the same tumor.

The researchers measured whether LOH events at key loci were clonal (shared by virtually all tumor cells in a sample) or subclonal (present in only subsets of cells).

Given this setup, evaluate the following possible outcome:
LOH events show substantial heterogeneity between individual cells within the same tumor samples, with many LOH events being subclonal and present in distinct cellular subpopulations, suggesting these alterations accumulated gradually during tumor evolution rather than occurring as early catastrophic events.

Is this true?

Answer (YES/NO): NO